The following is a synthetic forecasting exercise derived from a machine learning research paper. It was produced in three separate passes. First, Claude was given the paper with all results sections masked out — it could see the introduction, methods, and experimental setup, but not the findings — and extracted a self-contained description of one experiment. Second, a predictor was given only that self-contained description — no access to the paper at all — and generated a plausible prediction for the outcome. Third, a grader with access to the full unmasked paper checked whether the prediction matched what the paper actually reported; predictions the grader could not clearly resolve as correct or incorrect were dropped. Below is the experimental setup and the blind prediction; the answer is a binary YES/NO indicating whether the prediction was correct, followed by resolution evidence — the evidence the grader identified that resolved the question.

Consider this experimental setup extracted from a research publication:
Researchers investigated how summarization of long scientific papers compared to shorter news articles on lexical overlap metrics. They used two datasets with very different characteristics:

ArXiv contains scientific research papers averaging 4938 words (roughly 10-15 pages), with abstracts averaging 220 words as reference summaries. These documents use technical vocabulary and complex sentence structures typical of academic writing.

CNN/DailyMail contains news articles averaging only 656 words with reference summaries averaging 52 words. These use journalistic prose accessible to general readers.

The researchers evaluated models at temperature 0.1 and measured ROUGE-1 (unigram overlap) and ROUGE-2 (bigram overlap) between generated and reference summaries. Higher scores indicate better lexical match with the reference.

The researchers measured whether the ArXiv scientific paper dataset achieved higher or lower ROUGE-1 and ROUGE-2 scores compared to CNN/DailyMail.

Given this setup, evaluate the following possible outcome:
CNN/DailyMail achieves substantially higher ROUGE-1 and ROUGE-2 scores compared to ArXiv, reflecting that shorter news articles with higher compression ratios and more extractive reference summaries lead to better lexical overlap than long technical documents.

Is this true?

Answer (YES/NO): NO